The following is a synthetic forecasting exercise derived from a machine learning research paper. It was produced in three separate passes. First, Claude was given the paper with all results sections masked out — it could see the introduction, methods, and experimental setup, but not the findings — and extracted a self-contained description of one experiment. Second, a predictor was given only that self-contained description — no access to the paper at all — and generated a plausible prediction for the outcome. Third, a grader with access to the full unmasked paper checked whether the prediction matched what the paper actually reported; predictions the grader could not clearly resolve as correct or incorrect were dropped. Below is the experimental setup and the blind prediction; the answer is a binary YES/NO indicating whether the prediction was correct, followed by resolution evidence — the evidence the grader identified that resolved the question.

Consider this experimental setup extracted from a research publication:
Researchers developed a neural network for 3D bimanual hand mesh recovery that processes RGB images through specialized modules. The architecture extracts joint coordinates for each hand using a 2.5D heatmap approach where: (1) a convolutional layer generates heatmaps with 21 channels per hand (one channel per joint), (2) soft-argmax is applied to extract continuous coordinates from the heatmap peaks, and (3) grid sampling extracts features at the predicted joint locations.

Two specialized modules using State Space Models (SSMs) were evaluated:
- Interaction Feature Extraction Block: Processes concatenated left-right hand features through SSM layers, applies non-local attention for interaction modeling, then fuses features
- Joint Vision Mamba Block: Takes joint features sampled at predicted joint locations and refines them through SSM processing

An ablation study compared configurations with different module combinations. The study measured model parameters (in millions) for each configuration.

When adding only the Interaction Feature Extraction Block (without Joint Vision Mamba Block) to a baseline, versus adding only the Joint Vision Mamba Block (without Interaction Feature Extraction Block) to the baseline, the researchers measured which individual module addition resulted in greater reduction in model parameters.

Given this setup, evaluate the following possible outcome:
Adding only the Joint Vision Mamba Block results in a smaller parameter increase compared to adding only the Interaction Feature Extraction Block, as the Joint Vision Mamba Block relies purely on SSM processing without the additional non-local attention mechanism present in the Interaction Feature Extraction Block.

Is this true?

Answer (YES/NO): NO